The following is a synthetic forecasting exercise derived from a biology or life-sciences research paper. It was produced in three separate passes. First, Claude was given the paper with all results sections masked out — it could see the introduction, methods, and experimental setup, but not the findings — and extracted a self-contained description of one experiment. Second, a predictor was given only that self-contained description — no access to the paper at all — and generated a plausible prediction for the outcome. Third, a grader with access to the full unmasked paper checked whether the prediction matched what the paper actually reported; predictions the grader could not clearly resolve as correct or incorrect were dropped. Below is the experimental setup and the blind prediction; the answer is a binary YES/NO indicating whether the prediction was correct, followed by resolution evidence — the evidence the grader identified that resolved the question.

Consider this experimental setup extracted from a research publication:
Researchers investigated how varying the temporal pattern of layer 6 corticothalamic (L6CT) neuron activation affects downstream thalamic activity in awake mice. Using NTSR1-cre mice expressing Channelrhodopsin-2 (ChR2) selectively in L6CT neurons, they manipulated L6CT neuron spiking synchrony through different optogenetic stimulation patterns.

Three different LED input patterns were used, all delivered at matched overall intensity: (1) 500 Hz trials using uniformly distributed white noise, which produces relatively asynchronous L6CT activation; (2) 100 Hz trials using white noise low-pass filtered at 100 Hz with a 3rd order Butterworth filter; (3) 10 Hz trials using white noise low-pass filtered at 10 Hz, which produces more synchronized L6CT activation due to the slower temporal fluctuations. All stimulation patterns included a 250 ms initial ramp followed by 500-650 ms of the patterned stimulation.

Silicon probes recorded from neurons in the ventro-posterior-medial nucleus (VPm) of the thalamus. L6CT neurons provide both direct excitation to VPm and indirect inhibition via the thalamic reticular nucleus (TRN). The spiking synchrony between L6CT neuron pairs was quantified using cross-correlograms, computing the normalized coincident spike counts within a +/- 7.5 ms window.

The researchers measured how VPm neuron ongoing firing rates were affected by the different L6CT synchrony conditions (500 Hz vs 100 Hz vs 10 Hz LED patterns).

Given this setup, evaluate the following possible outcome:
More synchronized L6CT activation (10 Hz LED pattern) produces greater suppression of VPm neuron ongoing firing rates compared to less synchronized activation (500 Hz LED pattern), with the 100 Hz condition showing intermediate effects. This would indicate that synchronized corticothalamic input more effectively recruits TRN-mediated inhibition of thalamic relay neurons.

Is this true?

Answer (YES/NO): NO